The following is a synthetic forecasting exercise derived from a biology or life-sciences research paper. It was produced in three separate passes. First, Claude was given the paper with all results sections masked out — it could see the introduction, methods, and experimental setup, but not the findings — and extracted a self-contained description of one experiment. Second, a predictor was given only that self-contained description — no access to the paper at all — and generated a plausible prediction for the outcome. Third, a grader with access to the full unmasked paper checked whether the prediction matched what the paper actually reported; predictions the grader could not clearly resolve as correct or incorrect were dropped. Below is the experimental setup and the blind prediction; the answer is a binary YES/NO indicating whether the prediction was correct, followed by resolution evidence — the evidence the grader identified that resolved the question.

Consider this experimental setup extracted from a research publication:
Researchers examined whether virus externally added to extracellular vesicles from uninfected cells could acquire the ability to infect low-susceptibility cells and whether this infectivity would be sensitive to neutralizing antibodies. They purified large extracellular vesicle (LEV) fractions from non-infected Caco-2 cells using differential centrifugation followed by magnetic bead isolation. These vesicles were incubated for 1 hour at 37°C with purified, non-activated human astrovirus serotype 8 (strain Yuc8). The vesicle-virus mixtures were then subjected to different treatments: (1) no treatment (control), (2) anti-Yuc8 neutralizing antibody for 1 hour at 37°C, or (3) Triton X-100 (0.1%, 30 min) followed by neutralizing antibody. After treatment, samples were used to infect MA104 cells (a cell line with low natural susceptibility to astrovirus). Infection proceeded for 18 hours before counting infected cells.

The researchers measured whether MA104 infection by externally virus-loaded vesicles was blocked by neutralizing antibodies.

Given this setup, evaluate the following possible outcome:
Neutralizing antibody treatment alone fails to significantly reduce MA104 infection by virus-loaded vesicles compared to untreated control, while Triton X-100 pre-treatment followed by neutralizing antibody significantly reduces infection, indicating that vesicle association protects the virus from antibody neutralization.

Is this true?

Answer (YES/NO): NO